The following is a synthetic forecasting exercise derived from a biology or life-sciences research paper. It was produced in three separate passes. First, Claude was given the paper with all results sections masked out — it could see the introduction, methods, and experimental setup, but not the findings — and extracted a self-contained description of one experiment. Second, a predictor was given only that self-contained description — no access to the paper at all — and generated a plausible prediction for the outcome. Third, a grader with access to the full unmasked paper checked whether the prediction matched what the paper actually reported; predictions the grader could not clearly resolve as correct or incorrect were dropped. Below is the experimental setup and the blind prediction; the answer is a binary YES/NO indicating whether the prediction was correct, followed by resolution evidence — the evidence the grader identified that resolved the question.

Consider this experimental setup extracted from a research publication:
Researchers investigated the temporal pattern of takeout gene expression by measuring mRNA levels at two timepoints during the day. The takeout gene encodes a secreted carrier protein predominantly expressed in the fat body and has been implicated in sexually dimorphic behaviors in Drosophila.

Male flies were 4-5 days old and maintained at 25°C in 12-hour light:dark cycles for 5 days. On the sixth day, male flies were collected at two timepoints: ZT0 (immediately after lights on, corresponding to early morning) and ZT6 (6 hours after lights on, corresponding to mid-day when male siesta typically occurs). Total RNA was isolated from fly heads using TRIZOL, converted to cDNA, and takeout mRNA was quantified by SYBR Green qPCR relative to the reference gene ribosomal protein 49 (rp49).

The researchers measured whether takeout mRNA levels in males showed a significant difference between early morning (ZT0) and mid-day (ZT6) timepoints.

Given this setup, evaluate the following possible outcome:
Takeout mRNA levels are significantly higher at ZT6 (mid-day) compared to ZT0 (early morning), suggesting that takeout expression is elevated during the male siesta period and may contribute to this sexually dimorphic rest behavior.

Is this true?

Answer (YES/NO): NO